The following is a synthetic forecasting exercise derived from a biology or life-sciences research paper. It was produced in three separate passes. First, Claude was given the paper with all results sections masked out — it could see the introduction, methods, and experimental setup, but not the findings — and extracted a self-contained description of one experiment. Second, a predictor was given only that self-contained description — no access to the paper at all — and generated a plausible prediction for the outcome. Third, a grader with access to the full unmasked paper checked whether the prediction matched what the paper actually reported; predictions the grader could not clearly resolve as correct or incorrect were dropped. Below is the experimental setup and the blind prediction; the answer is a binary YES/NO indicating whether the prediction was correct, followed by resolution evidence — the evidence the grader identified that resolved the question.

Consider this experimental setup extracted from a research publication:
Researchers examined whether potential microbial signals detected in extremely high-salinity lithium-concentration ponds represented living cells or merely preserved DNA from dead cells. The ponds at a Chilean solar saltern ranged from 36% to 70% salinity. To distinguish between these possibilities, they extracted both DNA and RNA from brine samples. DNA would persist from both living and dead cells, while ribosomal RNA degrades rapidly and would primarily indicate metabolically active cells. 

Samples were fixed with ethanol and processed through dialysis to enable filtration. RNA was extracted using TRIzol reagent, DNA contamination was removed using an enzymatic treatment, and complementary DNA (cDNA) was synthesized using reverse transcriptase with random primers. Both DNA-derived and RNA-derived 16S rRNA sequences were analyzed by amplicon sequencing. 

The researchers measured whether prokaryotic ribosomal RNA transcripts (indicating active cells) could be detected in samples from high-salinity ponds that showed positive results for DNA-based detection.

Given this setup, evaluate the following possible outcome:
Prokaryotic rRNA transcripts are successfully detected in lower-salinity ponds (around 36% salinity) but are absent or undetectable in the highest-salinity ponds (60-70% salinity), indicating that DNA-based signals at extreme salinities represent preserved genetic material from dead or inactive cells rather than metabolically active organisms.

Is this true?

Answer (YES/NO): NO